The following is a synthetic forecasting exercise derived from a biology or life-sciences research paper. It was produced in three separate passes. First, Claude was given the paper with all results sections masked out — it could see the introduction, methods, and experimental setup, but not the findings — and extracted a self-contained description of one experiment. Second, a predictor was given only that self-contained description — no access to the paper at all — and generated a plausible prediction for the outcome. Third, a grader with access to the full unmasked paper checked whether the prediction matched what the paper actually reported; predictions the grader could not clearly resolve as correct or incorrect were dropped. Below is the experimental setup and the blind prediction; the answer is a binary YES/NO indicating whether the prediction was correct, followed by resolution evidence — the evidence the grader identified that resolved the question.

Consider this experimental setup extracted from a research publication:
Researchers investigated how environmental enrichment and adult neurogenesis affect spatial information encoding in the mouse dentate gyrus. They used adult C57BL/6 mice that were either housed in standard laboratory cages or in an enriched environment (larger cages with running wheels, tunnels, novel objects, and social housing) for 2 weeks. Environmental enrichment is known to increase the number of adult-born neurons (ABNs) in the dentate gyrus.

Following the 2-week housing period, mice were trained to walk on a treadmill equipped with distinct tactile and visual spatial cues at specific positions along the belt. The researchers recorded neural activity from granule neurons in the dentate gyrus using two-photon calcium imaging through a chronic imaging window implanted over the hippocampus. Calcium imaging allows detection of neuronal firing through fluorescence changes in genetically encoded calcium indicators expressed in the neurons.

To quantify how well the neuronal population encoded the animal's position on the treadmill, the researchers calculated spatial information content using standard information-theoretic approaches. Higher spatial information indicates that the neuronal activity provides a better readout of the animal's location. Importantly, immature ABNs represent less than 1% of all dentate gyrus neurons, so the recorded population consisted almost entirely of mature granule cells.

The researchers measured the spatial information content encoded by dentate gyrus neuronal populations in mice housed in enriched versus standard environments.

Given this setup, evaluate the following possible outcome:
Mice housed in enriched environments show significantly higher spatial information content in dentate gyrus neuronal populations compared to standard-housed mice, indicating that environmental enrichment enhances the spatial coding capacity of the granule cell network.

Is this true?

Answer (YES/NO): YES